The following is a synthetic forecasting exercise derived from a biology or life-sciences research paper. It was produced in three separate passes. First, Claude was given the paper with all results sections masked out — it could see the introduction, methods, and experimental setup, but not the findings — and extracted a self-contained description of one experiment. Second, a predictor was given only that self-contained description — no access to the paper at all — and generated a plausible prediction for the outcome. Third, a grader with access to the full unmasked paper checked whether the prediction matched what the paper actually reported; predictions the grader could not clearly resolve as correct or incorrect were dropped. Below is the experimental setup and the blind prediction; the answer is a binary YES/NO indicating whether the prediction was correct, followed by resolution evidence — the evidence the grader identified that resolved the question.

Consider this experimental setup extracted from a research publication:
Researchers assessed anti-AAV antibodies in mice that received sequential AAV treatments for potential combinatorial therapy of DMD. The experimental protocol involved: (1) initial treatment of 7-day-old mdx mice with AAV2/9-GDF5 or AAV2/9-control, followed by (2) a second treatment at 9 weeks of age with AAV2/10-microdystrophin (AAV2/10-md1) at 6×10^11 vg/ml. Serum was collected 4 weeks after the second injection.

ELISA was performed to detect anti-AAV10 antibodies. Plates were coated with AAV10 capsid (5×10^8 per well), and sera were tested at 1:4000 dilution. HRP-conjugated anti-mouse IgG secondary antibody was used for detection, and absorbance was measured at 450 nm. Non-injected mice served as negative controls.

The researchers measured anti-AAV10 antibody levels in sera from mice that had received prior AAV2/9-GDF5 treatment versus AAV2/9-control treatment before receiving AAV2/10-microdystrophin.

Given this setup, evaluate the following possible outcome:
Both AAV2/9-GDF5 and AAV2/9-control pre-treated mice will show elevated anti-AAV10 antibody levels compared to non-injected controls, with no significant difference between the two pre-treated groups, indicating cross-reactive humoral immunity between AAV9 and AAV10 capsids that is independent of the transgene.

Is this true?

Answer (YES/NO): NO